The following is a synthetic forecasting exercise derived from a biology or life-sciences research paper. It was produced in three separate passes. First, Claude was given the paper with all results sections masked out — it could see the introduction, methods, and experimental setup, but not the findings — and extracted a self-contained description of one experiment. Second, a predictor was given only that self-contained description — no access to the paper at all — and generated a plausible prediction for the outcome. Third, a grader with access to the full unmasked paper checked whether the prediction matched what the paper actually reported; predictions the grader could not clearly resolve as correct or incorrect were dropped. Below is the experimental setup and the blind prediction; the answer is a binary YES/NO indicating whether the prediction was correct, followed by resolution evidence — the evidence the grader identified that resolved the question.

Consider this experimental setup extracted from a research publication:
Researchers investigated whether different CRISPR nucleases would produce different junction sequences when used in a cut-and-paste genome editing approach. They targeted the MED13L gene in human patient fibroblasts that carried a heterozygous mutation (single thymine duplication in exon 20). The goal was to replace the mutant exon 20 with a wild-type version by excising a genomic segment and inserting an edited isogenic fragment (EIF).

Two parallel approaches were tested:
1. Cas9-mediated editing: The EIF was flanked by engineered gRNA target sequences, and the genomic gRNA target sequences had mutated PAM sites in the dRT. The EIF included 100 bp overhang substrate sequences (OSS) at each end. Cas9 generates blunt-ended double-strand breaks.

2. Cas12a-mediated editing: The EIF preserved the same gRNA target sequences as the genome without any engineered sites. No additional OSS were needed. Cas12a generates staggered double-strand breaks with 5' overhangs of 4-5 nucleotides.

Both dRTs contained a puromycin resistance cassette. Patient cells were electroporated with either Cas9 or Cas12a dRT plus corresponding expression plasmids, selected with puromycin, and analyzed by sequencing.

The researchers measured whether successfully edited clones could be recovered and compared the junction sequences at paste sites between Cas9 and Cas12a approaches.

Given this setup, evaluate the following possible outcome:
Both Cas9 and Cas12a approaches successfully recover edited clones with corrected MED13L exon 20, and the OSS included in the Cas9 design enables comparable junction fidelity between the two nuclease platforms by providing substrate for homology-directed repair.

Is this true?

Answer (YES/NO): NO